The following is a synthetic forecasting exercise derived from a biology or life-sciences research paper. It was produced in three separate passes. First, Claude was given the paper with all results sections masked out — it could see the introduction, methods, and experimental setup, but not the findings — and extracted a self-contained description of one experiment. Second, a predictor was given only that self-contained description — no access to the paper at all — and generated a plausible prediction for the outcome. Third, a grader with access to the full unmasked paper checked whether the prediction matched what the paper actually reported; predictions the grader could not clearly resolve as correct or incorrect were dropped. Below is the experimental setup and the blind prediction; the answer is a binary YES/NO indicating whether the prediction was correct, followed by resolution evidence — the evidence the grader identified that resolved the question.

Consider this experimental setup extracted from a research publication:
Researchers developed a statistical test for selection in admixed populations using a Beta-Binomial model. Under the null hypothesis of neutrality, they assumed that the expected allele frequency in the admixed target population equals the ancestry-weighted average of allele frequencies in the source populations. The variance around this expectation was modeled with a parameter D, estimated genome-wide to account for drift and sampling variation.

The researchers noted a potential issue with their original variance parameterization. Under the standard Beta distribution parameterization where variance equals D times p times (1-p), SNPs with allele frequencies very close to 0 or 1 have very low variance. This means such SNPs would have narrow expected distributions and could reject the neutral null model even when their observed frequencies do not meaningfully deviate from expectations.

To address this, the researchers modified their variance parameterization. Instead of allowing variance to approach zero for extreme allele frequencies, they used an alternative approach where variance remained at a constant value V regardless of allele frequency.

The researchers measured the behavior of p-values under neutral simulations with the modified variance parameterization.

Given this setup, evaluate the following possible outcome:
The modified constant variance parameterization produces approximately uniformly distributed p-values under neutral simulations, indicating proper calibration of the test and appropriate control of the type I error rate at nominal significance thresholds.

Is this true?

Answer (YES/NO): NO